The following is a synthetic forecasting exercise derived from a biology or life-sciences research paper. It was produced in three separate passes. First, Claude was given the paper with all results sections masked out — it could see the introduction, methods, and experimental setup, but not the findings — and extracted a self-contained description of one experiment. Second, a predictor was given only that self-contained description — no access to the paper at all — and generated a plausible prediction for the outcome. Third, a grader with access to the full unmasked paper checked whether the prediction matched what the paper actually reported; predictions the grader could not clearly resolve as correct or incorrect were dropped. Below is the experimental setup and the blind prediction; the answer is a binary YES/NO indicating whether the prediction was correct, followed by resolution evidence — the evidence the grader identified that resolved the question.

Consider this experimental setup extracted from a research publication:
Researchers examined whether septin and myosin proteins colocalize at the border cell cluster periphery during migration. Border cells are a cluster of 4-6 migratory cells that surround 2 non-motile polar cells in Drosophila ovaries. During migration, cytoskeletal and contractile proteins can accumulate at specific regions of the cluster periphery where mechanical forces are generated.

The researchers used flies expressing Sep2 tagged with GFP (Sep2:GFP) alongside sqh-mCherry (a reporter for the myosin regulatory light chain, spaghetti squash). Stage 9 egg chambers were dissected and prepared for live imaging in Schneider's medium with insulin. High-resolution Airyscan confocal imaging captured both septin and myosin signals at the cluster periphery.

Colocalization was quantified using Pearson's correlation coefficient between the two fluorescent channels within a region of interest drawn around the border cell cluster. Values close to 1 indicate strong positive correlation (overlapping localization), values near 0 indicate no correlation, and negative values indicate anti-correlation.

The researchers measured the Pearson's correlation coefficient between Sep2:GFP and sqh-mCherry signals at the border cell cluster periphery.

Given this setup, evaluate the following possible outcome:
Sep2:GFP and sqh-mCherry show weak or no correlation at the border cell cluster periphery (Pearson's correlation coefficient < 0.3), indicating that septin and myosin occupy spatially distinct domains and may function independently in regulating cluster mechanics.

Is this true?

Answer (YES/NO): NO